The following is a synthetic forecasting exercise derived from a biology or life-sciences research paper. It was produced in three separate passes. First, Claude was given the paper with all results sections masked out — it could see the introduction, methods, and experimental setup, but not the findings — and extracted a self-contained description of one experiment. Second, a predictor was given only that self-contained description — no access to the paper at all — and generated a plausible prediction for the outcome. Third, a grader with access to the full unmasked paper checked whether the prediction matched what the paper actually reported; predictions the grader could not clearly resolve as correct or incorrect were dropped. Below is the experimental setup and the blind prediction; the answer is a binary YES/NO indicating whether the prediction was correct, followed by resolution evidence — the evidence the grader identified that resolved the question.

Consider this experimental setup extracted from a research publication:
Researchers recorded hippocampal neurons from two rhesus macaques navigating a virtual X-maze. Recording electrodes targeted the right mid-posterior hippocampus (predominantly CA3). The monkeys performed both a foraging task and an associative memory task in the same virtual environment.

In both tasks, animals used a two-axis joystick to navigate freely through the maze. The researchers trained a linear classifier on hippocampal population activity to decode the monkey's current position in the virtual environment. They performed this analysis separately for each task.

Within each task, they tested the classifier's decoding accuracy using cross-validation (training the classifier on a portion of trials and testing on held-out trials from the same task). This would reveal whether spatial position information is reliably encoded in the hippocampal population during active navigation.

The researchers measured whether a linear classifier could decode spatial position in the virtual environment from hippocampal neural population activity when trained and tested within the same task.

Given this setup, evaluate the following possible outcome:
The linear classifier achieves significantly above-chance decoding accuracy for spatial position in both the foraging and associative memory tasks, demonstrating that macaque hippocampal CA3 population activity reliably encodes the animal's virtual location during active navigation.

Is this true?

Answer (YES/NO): YES